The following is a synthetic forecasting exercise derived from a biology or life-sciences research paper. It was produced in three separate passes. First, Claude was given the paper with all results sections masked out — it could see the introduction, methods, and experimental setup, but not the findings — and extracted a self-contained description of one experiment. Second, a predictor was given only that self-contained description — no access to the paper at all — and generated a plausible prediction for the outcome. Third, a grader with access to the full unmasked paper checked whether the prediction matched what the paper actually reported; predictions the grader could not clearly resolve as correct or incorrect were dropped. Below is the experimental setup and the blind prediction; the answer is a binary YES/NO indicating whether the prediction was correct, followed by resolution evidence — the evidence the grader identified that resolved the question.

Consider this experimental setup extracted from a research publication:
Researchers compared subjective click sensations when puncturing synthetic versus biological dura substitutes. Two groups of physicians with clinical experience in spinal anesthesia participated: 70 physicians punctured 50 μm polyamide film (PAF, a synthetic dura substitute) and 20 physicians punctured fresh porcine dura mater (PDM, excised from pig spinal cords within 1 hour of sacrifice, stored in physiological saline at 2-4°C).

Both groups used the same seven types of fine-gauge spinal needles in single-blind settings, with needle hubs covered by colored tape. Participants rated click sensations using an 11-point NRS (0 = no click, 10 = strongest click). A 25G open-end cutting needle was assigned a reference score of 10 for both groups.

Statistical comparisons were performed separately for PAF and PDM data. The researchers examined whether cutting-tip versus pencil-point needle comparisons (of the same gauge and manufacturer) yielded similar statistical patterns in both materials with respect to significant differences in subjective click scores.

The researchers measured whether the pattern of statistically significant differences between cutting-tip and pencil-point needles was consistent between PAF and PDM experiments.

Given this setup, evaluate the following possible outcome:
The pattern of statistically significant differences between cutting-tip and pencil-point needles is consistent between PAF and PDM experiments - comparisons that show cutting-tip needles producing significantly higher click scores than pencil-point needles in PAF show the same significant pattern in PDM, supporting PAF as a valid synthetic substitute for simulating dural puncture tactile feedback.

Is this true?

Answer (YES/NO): NO